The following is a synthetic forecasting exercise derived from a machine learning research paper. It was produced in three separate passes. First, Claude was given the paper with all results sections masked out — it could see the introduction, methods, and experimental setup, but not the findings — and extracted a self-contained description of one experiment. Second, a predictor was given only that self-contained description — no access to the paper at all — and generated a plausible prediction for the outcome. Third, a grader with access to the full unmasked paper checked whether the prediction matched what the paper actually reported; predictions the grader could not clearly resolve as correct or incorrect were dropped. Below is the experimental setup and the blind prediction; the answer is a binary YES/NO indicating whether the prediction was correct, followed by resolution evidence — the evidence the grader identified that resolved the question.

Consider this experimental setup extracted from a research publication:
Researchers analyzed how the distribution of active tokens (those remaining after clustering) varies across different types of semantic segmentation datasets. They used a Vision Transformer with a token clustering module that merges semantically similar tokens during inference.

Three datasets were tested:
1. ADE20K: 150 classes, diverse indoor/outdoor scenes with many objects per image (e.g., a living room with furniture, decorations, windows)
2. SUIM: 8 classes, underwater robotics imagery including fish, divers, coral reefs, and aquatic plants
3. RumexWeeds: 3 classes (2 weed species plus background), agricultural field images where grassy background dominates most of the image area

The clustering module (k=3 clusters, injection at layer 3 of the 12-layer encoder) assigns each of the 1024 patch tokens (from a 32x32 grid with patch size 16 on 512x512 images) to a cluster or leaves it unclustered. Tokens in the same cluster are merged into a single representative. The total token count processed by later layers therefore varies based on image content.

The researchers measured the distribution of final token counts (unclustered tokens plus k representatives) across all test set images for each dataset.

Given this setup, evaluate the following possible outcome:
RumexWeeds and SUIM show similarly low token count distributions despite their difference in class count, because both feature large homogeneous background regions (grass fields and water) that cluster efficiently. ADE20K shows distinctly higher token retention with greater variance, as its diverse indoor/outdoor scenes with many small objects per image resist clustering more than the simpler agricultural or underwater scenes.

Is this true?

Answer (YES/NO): NO